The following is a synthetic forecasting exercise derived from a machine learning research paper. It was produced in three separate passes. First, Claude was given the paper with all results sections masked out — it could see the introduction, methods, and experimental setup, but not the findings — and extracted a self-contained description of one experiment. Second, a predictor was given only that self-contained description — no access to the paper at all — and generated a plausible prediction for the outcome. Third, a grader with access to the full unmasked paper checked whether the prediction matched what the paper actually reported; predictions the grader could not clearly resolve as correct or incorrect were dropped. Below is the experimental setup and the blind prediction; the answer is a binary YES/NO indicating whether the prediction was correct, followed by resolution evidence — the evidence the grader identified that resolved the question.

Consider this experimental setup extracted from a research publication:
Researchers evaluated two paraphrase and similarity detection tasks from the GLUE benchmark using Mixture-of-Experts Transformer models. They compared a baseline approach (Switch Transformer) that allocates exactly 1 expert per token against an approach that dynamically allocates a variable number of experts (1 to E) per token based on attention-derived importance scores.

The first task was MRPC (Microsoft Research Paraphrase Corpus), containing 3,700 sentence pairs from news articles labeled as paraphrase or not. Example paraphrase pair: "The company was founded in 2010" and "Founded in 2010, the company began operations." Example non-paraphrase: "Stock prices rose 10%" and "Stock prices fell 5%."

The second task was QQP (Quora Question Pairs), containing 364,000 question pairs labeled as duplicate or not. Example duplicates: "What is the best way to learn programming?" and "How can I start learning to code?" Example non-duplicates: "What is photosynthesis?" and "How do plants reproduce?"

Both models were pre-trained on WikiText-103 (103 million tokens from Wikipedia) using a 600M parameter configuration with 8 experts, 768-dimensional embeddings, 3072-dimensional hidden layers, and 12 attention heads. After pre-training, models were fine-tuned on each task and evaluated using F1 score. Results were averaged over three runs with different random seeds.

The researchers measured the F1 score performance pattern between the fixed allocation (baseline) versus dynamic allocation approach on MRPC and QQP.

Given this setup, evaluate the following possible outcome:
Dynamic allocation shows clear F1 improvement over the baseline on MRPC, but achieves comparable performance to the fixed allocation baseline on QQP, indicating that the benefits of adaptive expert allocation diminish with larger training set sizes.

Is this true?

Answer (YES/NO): NO